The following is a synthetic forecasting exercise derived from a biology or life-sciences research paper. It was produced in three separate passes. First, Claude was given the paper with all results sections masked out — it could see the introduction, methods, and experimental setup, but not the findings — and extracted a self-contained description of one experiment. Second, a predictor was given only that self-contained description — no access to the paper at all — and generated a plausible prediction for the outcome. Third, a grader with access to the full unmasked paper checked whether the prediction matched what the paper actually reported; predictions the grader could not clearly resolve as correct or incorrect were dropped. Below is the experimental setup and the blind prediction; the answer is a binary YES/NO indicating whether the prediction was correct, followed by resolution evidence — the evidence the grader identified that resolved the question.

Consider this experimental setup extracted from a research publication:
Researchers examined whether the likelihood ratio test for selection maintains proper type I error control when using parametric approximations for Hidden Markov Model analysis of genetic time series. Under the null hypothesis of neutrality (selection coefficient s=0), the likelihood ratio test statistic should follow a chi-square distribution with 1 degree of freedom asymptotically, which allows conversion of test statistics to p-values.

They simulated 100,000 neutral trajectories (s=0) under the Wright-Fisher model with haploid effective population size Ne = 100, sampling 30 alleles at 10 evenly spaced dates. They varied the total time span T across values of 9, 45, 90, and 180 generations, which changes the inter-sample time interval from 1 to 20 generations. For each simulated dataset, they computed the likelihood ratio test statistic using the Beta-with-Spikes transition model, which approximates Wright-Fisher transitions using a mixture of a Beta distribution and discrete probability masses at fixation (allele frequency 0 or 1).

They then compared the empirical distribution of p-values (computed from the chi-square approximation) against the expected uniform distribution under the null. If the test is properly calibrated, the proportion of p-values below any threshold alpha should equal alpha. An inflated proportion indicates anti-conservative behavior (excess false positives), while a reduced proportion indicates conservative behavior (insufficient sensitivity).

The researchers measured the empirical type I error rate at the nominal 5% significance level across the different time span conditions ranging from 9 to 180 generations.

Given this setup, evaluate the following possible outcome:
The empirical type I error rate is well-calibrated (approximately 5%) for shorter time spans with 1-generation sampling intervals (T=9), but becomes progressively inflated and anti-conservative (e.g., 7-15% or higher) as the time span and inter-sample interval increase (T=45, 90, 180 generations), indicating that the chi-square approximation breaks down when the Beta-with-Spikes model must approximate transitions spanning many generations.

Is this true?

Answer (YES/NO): NO